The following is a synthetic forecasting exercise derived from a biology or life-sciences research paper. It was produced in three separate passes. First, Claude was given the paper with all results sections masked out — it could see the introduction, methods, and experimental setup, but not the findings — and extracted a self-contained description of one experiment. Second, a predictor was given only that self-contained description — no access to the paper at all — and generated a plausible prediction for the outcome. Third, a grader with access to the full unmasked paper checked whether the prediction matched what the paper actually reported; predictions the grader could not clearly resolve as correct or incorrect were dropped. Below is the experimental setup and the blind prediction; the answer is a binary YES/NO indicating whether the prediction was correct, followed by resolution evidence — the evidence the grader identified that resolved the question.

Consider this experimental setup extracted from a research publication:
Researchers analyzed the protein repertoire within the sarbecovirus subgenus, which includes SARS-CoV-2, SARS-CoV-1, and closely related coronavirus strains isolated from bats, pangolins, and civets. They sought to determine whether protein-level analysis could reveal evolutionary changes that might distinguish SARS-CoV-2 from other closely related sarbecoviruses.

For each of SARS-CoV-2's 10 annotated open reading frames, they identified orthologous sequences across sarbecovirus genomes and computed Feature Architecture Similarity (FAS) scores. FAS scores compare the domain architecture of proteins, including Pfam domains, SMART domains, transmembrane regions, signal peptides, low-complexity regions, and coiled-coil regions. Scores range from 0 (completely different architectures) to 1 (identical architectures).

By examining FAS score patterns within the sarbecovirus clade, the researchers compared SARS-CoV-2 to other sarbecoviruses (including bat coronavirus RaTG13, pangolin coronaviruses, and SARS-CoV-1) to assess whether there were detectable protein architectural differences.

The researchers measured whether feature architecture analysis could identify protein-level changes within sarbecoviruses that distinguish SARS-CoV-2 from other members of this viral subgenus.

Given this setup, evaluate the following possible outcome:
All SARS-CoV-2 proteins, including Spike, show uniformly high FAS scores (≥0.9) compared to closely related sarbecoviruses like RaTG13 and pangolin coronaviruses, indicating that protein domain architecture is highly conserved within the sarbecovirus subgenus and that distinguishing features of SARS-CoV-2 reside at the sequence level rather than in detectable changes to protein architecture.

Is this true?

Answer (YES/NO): YES